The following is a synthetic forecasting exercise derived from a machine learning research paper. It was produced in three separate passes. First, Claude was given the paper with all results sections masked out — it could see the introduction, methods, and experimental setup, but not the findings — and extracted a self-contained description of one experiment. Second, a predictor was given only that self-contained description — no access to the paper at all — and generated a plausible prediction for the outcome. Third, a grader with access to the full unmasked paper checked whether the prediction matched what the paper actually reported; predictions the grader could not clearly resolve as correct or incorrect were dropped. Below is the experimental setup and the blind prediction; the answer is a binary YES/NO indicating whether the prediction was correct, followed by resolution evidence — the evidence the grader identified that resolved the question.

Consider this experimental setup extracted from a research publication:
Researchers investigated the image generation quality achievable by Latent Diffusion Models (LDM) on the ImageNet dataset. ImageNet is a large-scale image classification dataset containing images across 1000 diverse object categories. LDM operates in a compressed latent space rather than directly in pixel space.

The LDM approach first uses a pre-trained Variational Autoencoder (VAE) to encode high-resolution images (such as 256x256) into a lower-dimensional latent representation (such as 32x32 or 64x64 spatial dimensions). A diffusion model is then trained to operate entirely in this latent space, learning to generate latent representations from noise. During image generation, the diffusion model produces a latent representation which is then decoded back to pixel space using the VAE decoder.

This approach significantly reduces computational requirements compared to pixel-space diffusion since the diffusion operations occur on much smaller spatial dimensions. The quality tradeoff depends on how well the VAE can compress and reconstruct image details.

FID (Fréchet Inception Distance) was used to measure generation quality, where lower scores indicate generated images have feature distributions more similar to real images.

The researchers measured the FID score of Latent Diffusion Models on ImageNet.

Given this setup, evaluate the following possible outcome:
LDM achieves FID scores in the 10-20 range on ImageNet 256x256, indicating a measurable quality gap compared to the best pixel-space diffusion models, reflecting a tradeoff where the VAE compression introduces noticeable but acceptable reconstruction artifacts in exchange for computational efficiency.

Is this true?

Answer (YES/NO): NO